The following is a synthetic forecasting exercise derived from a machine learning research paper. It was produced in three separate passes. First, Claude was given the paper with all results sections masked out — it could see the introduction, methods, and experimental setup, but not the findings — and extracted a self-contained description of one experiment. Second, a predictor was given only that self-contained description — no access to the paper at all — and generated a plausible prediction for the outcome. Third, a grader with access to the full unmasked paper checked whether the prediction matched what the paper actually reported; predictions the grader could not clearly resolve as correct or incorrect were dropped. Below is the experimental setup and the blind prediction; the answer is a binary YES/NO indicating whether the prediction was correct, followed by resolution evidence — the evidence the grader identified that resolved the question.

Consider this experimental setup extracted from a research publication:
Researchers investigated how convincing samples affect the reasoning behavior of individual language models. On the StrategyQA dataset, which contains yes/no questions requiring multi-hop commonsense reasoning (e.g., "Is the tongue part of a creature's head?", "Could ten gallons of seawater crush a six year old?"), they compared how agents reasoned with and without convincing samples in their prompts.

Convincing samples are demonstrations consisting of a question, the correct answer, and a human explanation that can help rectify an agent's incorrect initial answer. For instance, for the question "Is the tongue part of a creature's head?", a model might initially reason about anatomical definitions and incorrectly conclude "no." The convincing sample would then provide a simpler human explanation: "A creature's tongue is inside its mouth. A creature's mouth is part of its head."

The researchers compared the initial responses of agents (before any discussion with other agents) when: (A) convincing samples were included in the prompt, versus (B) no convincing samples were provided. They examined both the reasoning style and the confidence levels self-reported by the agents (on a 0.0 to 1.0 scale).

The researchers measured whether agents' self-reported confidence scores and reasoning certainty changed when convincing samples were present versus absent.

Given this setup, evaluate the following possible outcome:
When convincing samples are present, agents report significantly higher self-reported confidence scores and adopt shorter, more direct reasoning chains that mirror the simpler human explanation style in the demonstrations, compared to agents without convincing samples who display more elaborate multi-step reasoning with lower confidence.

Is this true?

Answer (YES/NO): NO